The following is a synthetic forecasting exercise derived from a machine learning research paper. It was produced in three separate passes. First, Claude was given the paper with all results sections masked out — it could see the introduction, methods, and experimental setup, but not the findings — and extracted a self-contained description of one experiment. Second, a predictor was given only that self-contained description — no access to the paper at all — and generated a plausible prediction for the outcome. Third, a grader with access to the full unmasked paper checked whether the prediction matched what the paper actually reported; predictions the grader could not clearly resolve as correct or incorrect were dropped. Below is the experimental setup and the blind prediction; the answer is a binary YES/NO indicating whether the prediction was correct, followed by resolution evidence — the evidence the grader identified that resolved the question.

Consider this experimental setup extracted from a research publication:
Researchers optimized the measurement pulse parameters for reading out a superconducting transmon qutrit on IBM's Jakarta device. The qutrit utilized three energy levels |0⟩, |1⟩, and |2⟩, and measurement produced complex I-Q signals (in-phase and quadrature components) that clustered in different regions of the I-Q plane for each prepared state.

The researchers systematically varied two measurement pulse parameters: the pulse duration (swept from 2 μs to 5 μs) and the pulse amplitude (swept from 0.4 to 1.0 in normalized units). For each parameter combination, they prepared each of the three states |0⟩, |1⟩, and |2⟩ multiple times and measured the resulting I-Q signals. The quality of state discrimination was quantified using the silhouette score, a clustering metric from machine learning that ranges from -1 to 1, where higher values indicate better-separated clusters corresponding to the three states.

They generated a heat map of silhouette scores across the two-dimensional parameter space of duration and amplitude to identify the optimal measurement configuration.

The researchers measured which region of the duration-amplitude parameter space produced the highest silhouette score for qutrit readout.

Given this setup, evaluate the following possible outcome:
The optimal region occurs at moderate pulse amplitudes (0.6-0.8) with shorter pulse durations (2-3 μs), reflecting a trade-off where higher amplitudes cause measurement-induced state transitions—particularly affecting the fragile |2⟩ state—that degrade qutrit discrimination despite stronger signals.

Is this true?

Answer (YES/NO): NO